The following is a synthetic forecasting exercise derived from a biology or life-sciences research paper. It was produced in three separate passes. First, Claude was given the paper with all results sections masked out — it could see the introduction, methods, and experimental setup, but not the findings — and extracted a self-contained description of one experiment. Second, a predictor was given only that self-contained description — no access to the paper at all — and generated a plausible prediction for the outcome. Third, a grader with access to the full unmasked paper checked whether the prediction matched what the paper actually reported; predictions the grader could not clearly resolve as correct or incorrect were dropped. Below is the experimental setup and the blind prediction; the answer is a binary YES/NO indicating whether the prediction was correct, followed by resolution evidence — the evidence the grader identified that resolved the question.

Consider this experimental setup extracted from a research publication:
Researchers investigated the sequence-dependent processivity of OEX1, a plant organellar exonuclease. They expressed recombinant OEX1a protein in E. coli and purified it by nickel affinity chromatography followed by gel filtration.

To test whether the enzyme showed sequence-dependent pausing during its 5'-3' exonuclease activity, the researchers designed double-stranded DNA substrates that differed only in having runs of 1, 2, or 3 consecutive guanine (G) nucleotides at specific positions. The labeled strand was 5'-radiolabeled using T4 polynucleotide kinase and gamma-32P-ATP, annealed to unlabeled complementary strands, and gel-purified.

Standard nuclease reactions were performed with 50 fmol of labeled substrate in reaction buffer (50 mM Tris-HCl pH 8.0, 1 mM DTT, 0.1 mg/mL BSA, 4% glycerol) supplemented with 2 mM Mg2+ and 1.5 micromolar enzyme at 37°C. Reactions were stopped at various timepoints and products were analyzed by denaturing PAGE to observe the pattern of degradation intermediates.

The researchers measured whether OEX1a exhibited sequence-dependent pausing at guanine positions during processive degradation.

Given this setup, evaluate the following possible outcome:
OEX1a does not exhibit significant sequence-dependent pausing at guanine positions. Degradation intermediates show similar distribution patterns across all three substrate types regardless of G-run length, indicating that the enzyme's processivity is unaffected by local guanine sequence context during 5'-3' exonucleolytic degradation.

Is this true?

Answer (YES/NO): NO